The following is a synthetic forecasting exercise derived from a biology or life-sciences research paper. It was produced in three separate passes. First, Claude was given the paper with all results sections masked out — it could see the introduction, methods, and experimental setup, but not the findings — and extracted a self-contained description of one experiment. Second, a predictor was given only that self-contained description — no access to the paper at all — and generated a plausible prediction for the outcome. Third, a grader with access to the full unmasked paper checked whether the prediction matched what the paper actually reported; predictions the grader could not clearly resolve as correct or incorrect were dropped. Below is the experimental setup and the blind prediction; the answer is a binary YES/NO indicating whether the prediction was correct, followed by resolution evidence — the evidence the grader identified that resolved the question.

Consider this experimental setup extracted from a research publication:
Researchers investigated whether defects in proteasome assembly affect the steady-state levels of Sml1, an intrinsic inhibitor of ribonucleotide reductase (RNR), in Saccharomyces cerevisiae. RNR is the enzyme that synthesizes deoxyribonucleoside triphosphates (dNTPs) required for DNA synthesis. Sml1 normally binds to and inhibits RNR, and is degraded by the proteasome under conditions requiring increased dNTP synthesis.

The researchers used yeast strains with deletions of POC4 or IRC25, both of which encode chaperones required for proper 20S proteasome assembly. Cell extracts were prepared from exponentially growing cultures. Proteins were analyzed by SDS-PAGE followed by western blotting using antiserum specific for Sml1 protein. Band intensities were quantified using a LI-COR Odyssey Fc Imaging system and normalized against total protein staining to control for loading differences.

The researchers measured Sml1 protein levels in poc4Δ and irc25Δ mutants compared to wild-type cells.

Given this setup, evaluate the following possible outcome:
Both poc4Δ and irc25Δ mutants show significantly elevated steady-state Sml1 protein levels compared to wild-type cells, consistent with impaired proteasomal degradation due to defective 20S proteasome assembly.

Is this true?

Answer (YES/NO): YES